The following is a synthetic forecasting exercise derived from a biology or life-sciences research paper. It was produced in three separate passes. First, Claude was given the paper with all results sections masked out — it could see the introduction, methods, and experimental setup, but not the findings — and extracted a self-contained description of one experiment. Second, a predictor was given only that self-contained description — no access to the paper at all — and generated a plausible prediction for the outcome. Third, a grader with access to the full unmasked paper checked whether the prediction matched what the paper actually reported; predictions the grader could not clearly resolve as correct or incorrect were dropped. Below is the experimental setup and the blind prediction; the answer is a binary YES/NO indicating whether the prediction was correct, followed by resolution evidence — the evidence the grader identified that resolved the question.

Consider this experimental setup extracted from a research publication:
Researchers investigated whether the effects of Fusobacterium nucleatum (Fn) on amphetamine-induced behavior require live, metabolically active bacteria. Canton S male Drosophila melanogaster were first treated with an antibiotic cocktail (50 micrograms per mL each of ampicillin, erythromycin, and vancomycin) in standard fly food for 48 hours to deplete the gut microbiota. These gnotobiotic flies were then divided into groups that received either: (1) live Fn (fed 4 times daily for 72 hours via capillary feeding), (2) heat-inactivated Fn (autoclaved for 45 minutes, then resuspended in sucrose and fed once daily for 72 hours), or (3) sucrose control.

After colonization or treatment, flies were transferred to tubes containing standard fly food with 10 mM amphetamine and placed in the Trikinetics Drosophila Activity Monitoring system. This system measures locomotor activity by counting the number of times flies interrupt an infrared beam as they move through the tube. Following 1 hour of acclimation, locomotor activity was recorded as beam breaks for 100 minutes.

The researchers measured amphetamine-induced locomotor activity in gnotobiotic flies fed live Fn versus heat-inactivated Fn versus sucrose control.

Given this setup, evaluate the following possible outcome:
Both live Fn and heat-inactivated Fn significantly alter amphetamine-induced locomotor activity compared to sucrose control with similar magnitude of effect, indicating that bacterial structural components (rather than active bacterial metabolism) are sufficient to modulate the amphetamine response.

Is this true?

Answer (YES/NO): NO